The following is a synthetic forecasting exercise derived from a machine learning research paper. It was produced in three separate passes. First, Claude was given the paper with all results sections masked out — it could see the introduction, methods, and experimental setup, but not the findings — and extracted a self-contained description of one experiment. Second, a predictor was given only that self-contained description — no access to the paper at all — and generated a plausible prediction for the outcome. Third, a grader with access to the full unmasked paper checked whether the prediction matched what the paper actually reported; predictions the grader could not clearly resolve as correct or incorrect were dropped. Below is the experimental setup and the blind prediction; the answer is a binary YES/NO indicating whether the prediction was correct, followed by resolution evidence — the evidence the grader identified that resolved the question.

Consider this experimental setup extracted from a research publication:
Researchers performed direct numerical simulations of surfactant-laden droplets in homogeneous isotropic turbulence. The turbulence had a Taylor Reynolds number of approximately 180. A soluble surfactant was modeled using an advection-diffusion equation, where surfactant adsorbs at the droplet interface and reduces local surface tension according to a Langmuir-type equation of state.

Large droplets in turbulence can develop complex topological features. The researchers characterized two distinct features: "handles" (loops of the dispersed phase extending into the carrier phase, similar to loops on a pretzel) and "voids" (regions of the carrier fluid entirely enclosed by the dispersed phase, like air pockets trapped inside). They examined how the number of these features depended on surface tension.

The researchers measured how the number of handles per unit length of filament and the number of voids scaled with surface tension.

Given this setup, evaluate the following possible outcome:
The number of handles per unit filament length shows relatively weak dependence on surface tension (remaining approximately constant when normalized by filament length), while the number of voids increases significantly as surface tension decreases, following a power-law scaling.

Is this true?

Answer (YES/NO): NO